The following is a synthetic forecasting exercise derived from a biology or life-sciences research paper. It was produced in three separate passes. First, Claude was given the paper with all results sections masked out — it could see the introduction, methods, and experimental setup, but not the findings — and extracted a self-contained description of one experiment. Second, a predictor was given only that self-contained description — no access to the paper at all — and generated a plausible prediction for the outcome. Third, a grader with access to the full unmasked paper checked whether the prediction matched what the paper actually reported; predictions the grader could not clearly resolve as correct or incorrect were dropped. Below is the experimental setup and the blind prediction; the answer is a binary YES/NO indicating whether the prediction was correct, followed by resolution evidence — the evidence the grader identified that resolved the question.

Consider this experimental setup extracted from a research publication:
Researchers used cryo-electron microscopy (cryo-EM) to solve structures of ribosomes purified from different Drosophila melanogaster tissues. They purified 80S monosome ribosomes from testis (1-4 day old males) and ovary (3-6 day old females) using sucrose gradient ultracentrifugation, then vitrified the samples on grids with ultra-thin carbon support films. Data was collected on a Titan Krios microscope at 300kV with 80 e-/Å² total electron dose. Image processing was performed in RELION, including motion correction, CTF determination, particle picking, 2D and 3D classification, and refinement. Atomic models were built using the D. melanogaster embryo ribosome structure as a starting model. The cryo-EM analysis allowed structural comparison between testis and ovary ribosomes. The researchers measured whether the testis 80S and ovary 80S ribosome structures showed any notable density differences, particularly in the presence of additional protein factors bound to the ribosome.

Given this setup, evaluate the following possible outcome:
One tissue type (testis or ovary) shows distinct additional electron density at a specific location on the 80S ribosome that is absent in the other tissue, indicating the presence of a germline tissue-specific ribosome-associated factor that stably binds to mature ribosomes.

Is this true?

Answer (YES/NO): YES